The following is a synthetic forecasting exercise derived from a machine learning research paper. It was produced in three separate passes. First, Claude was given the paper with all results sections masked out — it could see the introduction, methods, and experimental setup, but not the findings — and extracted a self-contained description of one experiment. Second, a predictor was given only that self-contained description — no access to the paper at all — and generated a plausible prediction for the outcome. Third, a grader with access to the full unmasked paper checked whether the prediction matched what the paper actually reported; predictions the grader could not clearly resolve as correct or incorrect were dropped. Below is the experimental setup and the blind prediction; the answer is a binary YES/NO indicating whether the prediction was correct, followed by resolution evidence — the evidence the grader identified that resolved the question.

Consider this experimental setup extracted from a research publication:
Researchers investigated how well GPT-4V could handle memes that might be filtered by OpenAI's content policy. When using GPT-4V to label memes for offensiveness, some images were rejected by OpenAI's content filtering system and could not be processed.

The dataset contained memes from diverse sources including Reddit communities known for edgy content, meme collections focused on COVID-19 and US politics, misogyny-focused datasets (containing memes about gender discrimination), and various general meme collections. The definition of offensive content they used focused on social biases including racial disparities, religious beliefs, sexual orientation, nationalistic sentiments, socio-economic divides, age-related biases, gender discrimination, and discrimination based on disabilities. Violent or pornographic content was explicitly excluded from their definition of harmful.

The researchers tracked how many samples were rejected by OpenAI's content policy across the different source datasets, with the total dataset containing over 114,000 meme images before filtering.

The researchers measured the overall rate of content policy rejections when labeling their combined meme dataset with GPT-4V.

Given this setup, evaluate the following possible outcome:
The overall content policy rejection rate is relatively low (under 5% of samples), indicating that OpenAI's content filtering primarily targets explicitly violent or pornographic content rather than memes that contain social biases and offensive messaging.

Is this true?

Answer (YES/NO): YES